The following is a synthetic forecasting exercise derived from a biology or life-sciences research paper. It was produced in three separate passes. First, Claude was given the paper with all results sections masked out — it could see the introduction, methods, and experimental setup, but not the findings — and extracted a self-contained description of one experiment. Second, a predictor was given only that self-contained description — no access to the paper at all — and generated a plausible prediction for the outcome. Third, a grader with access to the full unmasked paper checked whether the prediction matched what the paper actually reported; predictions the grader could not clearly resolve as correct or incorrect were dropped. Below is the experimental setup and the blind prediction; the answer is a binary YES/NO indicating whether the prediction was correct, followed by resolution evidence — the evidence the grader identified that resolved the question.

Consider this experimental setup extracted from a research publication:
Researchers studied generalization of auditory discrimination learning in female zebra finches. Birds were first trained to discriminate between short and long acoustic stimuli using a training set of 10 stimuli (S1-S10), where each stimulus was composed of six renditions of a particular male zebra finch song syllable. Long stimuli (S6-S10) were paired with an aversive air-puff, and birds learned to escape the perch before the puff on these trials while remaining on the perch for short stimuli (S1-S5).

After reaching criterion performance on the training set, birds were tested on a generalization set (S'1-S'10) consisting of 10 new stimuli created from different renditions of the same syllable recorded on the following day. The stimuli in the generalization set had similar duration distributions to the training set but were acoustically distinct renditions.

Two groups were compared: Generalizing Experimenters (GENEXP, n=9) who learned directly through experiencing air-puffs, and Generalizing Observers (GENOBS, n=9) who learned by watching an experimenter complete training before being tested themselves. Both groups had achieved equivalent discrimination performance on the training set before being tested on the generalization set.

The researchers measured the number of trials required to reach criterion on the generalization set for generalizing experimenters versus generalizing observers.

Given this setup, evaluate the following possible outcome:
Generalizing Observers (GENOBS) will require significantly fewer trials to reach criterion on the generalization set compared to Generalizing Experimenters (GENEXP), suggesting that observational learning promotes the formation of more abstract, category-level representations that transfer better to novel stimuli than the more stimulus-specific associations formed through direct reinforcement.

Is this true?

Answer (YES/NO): NO